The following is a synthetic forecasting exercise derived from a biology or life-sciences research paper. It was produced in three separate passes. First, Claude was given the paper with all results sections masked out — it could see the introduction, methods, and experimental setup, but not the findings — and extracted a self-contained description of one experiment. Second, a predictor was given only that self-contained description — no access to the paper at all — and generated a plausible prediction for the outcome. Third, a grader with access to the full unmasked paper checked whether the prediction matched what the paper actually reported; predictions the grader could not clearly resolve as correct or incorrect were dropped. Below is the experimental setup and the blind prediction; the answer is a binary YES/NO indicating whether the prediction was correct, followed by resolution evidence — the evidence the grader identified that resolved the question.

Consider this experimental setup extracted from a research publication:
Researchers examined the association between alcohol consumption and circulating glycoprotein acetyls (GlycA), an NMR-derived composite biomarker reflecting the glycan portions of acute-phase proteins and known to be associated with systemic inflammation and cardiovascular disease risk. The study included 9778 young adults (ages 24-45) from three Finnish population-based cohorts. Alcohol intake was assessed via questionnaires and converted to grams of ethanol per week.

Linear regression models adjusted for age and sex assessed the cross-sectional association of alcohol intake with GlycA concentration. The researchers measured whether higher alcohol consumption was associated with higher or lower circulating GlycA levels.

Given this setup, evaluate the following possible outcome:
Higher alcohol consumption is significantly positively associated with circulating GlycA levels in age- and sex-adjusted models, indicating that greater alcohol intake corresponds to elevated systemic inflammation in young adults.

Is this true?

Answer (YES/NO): YES